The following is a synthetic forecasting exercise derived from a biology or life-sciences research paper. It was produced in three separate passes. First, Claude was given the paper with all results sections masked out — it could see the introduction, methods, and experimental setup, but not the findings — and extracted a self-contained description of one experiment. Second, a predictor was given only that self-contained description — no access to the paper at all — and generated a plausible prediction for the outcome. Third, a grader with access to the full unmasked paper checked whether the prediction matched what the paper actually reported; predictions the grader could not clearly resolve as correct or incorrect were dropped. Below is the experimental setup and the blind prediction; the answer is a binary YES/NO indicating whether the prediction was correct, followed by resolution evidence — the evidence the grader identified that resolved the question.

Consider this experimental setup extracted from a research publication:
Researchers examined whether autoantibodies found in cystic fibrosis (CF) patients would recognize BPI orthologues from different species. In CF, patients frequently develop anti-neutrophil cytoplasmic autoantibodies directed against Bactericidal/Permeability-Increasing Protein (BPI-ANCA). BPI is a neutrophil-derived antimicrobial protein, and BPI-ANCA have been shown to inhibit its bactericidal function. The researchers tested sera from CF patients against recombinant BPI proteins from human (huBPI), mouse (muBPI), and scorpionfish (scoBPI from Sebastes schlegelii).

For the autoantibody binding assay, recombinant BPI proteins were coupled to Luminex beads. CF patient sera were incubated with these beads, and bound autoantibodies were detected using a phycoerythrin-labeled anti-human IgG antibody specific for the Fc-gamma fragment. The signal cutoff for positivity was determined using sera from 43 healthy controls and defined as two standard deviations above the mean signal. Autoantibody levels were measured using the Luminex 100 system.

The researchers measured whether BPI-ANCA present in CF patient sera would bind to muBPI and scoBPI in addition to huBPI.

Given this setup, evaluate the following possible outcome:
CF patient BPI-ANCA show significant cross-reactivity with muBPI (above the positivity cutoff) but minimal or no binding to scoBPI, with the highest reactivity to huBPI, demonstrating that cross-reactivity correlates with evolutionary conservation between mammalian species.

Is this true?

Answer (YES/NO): NO